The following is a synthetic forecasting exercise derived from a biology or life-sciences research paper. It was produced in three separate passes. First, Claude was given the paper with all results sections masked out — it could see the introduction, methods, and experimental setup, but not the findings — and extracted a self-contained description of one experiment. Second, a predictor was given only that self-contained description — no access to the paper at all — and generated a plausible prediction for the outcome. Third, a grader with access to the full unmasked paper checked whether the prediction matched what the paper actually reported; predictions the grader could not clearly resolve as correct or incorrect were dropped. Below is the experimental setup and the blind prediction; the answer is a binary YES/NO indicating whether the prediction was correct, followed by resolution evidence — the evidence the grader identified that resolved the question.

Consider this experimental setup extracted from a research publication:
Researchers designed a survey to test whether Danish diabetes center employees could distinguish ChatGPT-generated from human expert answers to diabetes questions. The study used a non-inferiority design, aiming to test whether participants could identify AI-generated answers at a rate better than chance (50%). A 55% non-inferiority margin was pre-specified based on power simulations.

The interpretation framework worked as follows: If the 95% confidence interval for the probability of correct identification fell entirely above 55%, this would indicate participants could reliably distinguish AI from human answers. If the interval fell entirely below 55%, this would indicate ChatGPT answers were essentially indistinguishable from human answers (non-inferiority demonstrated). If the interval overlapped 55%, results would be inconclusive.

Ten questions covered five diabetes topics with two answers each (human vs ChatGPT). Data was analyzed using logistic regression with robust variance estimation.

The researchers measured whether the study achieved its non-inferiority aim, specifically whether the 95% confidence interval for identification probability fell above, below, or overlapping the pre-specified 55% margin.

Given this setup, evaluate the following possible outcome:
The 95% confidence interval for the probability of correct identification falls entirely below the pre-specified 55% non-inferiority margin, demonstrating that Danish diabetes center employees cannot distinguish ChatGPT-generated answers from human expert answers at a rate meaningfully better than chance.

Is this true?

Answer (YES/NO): NO